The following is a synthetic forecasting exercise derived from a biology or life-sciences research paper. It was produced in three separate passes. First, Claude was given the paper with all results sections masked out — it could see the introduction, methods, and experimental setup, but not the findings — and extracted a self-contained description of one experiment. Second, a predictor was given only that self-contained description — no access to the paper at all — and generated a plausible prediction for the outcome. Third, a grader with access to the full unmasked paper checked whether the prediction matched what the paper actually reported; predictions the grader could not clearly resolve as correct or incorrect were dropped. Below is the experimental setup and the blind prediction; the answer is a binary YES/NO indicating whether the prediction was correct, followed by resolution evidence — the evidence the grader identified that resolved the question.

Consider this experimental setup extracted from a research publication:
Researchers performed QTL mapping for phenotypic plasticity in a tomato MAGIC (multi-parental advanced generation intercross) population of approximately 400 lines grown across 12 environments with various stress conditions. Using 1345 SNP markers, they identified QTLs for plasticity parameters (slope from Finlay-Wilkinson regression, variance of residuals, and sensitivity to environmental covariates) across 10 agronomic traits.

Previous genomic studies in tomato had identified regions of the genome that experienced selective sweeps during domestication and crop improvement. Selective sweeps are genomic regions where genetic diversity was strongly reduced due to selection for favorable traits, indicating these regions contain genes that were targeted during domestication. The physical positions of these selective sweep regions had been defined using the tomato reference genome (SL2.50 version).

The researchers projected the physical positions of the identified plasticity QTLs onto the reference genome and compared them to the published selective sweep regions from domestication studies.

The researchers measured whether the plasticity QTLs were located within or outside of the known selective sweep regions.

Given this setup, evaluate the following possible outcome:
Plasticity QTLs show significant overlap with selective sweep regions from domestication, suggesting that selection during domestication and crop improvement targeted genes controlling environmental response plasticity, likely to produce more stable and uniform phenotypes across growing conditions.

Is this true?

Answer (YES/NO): YES